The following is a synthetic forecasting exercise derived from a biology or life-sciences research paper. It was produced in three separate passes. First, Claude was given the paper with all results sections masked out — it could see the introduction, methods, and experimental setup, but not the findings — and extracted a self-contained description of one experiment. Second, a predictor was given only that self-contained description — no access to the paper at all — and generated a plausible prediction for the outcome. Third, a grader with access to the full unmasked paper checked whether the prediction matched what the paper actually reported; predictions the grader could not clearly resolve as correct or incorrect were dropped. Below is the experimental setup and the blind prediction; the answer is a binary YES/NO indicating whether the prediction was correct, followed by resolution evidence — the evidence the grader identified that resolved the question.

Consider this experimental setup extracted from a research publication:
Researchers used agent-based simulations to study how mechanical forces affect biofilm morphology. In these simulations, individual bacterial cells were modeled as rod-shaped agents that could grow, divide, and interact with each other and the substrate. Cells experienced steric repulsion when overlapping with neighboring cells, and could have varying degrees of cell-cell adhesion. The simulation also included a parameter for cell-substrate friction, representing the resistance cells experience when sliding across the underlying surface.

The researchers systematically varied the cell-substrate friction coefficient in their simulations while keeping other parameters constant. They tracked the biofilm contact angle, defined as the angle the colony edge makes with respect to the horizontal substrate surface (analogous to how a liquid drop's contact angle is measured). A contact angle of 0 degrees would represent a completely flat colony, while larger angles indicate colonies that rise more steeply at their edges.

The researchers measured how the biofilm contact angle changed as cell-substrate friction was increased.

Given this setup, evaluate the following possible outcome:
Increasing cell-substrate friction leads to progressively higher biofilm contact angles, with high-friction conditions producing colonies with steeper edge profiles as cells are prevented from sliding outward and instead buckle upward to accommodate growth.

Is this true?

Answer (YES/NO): YES